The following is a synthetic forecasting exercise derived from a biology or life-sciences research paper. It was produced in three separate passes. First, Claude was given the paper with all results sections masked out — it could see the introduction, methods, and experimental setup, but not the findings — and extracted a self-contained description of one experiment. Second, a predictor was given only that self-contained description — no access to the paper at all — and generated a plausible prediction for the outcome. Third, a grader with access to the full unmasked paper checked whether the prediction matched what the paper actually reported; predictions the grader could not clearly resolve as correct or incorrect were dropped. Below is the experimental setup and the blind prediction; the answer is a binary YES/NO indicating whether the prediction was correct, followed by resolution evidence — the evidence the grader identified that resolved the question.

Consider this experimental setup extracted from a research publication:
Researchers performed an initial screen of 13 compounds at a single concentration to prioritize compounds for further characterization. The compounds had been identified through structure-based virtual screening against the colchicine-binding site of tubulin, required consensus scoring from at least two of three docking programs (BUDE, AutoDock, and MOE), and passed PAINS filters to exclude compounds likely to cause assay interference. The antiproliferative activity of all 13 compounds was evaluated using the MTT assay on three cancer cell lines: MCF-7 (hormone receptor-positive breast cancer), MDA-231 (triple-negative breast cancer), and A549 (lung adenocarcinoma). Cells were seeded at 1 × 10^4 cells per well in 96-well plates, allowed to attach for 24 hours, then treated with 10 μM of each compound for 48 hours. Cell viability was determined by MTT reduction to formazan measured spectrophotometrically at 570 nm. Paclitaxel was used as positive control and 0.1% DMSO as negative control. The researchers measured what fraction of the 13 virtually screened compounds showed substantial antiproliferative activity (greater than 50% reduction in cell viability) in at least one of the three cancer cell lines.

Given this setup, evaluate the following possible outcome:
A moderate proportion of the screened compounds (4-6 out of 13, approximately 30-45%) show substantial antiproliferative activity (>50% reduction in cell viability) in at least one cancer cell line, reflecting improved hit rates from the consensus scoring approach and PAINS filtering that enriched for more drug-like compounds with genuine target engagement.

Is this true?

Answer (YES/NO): NO